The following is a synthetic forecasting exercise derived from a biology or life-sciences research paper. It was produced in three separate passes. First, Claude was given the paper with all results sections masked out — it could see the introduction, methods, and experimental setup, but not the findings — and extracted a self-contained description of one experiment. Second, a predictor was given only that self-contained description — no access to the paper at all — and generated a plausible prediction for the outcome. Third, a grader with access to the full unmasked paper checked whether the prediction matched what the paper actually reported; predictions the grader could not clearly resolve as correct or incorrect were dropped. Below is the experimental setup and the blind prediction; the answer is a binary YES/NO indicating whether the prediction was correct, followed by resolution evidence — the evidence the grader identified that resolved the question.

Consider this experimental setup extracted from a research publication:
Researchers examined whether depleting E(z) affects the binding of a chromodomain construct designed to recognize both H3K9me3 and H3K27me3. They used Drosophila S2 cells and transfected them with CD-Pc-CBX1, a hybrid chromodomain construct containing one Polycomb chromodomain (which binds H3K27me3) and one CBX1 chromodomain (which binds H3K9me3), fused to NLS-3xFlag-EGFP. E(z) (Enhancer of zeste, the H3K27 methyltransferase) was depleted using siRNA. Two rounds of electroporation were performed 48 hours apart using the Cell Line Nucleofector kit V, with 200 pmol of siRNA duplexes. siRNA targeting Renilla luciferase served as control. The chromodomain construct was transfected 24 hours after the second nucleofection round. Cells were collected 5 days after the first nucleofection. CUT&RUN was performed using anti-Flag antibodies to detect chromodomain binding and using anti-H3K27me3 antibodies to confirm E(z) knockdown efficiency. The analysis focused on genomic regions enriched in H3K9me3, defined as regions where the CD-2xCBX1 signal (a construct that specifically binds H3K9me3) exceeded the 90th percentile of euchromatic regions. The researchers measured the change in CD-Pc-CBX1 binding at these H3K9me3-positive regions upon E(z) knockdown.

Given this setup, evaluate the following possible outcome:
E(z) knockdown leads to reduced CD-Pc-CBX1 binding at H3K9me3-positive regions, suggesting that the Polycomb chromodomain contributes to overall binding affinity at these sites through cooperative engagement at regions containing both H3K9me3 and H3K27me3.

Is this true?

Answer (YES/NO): YES